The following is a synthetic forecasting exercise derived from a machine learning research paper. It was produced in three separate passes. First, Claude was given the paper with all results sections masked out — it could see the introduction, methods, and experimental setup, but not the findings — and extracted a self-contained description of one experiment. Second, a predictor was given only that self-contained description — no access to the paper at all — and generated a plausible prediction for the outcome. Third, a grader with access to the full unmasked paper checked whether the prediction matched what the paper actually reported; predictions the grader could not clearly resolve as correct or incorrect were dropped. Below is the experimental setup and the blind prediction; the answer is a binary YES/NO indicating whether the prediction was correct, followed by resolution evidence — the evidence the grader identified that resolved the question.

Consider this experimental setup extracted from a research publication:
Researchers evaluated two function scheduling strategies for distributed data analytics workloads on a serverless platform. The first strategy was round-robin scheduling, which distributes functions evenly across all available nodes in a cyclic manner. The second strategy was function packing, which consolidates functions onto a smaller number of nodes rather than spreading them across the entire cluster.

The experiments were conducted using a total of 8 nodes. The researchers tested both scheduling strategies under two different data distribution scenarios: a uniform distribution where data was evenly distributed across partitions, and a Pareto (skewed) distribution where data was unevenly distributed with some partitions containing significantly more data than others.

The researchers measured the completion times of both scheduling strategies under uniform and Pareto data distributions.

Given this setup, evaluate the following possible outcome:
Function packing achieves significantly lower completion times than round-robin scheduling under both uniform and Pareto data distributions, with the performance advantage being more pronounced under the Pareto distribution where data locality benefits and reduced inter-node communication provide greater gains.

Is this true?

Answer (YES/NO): NO